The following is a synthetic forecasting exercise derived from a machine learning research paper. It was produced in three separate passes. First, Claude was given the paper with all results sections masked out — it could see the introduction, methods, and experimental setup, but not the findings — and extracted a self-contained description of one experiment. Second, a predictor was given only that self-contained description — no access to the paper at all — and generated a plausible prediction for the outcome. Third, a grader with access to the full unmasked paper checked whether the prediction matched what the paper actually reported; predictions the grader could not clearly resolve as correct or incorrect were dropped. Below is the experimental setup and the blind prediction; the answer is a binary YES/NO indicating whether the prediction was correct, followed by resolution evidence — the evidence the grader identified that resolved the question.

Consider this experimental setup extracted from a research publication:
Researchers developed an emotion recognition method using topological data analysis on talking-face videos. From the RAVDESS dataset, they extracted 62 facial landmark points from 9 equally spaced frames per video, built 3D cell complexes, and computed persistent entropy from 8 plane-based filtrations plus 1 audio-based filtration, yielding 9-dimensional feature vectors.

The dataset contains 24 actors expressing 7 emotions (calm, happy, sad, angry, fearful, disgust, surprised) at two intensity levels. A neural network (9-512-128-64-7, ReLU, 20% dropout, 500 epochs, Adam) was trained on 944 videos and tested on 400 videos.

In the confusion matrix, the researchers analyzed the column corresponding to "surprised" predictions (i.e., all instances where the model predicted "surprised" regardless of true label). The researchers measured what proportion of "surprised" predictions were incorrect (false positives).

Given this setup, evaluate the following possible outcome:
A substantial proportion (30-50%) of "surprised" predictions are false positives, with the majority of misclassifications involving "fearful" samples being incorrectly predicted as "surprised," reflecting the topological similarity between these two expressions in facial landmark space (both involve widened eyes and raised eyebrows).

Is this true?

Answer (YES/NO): NO